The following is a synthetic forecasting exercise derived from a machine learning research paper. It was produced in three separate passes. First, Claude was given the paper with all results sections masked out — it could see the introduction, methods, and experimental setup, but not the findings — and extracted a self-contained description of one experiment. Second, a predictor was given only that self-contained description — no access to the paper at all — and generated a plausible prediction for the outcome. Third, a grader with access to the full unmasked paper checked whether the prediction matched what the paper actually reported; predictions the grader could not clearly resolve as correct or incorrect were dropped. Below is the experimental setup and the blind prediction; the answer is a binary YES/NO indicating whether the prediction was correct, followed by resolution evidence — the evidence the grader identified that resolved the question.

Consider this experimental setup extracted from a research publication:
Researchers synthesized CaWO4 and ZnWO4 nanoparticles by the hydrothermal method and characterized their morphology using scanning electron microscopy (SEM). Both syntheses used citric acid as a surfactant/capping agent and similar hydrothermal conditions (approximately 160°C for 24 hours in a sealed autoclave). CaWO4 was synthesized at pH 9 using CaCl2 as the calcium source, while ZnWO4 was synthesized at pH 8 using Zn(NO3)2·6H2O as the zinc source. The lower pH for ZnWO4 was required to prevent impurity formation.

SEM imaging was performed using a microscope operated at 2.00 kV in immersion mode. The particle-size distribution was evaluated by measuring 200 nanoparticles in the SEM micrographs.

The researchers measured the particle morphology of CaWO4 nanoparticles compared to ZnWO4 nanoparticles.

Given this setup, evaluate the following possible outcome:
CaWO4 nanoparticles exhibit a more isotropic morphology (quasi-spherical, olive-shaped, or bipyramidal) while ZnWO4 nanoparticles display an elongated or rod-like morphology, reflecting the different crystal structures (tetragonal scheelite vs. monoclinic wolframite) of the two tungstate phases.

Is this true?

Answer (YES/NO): YES